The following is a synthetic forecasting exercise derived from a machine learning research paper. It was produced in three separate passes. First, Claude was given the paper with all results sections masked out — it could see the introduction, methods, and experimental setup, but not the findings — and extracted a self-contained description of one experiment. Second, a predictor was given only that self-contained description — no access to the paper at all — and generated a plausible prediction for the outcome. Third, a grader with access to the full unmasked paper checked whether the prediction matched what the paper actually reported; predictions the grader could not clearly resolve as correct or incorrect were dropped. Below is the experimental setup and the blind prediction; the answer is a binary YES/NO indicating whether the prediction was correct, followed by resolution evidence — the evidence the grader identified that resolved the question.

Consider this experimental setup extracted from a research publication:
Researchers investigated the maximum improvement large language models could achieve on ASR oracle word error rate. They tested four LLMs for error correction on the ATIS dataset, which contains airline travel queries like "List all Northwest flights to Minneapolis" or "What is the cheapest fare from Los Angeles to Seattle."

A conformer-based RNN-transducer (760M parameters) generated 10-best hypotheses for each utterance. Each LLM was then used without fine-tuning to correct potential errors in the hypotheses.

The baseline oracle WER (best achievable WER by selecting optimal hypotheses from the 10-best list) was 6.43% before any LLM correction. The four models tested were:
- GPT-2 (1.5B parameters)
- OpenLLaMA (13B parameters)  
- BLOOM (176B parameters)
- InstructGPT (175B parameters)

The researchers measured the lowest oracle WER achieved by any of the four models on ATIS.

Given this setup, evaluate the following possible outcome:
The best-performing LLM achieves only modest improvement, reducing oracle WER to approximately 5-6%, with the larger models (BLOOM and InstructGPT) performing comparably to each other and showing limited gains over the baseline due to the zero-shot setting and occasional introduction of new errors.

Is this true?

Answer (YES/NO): YES